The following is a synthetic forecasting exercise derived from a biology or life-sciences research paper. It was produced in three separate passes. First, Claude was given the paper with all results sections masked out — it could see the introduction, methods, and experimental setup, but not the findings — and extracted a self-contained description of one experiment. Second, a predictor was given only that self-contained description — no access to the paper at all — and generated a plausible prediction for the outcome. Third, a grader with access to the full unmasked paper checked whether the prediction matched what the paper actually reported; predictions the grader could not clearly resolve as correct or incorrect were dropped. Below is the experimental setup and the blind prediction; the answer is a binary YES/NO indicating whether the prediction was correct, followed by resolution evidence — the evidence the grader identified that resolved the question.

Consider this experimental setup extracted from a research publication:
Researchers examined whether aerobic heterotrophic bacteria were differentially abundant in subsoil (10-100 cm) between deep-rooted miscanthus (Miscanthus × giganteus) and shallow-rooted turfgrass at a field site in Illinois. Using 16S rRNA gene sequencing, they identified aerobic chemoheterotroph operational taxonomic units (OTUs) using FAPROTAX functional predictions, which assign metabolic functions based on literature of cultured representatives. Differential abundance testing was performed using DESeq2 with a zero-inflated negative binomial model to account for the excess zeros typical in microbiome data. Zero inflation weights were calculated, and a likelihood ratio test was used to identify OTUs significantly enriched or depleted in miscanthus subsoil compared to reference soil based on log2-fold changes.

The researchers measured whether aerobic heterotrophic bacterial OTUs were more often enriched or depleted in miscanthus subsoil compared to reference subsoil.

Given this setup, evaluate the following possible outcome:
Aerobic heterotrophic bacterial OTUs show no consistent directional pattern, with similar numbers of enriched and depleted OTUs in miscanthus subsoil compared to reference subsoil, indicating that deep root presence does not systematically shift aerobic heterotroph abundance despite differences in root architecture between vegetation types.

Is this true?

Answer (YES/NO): NO